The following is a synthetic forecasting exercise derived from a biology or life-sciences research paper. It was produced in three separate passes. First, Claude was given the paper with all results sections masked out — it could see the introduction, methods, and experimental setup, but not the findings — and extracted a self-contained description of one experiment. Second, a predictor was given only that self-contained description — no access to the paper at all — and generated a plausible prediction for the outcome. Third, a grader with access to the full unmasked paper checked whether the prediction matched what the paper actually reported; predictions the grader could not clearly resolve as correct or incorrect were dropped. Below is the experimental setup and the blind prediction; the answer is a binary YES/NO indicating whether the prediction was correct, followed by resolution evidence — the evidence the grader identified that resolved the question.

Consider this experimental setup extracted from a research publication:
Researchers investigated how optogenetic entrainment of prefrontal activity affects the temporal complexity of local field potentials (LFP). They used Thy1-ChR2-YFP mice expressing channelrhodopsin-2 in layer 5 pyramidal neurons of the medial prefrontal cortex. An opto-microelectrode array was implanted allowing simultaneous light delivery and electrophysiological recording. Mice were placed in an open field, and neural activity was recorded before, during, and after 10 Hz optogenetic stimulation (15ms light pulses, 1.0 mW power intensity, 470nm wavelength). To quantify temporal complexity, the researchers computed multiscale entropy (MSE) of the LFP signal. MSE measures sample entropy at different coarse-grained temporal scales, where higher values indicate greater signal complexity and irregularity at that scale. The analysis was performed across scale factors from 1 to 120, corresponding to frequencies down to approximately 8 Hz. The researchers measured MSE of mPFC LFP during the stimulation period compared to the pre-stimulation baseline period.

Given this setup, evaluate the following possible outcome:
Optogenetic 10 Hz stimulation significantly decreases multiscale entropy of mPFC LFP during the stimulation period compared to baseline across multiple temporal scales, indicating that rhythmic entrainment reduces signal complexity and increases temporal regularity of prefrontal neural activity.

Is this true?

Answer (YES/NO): YES